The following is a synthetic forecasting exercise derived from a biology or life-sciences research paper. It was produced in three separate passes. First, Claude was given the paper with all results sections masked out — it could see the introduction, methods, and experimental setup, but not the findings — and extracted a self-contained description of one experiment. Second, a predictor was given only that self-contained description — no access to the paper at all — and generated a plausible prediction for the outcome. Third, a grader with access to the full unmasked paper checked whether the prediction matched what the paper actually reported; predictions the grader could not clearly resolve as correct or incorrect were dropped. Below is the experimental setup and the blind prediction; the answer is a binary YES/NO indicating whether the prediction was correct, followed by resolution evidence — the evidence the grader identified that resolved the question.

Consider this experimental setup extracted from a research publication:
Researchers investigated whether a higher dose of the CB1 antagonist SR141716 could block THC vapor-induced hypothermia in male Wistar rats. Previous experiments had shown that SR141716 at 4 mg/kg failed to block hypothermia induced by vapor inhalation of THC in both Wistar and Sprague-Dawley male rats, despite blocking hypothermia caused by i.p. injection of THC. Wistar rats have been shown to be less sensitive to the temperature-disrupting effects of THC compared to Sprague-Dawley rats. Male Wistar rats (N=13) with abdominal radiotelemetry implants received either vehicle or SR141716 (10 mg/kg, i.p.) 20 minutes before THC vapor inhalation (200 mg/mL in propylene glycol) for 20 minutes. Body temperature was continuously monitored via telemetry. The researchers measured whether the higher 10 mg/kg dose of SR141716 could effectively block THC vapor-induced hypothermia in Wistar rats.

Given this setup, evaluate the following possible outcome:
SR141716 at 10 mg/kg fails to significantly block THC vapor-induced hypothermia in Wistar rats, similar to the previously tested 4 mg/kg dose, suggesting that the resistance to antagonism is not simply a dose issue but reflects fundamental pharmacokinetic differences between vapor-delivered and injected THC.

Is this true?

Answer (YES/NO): YES